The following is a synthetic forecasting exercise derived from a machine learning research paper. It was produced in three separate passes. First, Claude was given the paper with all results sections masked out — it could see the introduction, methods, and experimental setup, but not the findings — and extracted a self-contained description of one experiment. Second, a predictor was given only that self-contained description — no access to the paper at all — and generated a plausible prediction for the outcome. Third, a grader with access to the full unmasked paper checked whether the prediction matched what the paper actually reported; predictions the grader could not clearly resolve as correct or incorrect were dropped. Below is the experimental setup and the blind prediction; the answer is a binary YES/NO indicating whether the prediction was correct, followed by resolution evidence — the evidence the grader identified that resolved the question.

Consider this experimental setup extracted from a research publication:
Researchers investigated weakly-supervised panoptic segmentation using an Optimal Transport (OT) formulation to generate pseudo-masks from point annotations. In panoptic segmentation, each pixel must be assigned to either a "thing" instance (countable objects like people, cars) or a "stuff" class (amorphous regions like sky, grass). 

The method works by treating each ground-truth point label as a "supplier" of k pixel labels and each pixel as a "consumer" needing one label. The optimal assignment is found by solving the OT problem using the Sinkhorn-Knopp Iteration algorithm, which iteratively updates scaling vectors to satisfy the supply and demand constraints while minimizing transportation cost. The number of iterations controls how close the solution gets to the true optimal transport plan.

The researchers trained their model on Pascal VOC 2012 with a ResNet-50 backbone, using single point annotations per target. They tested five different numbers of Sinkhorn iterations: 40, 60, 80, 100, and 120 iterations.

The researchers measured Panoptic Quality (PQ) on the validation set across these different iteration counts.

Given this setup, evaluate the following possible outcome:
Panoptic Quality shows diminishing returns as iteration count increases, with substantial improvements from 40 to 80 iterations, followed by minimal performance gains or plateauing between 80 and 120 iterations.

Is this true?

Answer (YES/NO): NO